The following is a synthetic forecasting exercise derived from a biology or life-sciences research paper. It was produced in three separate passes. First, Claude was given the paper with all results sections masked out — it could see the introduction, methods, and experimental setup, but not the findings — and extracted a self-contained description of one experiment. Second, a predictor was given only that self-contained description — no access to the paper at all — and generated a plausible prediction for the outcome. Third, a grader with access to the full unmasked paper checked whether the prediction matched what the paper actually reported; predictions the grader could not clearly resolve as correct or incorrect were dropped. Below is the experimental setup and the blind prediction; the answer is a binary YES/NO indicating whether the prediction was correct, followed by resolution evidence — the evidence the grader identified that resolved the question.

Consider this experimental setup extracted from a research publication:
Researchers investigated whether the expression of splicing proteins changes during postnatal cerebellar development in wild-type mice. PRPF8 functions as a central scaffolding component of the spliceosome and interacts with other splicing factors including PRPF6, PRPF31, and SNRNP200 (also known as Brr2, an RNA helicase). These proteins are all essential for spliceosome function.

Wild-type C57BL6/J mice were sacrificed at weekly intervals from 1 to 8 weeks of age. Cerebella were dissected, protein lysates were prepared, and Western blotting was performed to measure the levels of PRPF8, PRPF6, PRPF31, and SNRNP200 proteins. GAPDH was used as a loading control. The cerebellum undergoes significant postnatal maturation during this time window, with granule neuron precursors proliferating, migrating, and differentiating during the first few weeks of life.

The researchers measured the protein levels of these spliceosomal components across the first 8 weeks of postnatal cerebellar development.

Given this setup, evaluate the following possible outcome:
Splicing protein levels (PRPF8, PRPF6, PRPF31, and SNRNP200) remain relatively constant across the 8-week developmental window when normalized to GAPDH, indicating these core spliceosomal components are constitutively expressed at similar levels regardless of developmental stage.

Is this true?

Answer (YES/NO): NO